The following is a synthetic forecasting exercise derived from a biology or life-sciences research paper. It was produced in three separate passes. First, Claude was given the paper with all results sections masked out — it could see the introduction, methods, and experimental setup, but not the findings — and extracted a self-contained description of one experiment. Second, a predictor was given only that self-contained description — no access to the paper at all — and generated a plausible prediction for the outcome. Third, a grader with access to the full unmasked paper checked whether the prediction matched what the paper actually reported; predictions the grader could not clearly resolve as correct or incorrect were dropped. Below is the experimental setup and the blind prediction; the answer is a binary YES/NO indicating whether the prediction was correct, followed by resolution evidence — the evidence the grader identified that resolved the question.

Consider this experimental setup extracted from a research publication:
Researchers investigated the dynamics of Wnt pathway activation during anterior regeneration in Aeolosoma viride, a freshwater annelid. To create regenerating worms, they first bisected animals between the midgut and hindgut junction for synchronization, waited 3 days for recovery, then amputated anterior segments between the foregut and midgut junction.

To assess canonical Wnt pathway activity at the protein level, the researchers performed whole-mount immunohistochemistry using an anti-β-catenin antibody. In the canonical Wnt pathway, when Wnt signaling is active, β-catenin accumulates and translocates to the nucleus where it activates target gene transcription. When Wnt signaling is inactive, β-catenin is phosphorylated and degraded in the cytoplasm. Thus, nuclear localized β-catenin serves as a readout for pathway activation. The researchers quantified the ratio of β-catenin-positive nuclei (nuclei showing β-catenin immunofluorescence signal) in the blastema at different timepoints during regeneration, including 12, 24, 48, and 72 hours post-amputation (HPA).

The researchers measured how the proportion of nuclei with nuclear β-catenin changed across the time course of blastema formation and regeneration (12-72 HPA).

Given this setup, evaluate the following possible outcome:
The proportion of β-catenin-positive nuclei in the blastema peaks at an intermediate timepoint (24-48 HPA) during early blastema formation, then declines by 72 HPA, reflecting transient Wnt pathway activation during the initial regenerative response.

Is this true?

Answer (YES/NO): YES